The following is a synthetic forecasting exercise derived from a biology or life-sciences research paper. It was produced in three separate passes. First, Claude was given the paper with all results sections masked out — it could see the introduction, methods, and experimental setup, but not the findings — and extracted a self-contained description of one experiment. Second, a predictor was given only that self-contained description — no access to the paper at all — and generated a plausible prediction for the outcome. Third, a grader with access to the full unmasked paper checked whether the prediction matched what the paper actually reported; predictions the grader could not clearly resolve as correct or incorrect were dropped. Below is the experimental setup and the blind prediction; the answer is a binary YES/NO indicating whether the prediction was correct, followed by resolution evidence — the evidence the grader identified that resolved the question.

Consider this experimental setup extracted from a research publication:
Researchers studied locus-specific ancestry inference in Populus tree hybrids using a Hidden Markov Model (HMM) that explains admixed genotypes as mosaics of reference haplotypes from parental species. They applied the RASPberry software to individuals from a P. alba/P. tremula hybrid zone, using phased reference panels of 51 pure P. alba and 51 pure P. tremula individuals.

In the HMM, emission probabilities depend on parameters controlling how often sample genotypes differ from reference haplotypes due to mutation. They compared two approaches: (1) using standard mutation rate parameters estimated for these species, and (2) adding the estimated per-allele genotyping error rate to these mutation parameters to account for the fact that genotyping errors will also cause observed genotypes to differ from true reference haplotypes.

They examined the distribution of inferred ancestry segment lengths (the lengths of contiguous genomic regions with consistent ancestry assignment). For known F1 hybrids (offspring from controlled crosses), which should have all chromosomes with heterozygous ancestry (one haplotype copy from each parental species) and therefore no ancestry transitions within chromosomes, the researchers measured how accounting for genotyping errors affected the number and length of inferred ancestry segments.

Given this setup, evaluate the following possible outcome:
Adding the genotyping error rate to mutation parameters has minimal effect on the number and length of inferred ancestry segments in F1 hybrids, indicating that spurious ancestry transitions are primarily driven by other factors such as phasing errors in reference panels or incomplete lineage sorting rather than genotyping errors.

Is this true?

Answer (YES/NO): NO